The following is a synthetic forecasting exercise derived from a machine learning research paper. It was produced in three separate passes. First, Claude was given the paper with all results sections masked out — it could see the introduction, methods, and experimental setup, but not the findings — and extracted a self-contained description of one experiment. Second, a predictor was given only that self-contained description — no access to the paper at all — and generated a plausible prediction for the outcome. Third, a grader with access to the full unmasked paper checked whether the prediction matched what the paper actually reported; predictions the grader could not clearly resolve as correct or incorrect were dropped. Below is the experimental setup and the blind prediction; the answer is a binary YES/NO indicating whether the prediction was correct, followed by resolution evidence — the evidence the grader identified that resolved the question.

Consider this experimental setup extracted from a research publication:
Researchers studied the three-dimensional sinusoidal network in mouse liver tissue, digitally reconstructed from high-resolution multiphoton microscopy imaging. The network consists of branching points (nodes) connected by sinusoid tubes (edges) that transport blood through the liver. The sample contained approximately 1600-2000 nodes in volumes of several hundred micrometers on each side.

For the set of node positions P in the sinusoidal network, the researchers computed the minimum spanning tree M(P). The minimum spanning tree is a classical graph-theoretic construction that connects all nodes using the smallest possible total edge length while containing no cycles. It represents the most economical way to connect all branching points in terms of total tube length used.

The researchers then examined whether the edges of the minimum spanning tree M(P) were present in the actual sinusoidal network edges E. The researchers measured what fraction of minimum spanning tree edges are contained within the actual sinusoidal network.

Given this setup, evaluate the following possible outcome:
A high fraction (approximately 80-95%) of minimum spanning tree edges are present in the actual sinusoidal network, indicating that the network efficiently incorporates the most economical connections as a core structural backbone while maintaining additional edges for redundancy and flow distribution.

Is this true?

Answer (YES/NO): YES